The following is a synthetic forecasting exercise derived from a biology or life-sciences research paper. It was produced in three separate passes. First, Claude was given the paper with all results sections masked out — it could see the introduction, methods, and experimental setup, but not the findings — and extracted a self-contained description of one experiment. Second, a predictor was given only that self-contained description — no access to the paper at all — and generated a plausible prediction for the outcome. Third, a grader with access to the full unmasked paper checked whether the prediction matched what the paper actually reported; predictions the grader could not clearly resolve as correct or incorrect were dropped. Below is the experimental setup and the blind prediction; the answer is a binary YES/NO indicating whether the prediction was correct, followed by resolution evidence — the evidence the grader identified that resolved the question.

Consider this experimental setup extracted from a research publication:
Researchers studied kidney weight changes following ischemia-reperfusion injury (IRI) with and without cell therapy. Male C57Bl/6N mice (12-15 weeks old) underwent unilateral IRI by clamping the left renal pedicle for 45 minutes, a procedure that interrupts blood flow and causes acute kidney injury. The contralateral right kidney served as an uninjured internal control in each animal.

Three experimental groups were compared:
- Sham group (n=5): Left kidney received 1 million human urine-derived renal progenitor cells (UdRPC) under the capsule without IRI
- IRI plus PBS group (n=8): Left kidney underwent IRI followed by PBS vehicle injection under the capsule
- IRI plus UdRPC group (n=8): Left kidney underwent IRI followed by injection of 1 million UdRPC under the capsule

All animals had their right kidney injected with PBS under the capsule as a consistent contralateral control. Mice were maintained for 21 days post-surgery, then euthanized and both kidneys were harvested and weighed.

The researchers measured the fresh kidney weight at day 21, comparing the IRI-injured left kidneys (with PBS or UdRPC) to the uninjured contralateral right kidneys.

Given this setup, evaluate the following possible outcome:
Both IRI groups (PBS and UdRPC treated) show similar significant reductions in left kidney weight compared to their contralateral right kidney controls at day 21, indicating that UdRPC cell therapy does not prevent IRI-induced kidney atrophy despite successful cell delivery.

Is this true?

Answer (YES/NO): YES